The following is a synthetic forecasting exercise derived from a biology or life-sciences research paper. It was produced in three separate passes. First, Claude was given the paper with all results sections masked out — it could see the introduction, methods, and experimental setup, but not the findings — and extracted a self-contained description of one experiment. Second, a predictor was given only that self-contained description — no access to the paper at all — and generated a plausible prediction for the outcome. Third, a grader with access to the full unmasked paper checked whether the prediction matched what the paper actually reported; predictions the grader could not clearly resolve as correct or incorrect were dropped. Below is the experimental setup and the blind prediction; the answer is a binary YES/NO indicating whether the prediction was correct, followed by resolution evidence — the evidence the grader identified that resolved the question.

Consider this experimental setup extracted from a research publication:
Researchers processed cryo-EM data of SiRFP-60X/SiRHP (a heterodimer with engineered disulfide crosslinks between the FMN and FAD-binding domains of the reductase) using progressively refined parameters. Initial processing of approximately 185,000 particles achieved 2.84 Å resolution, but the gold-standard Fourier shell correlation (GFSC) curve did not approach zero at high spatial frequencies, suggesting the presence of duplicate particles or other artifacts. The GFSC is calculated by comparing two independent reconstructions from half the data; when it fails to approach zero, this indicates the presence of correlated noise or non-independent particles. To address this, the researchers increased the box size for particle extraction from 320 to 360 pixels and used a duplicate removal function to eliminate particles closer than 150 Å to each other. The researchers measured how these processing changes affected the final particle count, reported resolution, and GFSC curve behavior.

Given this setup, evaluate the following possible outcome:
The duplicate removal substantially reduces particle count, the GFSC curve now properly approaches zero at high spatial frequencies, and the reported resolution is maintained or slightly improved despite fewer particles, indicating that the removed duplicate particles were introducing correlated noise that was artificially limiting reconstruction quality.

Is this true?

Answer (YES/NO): NO